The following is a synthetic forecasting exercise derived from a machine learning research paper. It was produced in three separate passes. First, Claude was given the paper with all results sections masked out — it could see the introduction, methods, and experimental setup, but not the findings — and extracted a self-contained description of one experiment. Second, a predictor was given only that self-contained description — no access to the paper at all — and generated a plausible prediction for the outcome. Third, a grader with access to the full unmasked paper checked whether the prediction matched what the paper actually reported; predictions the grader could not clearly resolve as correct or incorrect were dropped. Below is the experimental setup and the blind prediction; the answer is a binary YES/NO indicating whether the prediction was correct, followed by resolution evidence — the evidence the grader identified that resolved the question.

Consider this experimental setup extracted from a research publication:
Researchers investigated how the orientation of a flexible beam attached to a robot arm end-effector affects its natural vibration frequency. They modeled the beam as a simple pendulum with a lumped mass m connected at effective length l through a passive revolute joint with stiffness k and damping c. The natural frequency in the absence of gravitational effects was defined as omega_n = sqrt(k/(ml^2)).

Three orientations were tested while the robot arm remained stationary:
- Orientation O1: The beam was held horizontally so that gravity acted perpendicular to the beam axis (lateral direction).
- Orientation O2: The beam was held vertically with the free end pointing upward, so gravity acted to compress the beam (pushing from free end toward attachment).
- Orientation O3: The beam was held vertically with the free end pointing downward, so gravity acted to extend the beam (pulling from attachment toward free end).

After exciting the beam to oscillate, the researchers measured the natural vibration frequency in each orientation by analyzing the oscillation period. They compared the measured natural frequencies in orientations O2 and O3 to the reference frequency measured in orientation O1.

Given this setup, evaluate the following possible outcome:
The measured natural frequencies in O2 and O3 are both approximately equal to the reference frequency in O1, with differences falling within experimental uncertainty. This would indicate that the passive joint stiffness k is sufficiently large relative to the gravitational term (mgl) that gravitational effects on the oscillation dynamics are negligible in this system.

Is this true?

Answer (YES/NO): NO